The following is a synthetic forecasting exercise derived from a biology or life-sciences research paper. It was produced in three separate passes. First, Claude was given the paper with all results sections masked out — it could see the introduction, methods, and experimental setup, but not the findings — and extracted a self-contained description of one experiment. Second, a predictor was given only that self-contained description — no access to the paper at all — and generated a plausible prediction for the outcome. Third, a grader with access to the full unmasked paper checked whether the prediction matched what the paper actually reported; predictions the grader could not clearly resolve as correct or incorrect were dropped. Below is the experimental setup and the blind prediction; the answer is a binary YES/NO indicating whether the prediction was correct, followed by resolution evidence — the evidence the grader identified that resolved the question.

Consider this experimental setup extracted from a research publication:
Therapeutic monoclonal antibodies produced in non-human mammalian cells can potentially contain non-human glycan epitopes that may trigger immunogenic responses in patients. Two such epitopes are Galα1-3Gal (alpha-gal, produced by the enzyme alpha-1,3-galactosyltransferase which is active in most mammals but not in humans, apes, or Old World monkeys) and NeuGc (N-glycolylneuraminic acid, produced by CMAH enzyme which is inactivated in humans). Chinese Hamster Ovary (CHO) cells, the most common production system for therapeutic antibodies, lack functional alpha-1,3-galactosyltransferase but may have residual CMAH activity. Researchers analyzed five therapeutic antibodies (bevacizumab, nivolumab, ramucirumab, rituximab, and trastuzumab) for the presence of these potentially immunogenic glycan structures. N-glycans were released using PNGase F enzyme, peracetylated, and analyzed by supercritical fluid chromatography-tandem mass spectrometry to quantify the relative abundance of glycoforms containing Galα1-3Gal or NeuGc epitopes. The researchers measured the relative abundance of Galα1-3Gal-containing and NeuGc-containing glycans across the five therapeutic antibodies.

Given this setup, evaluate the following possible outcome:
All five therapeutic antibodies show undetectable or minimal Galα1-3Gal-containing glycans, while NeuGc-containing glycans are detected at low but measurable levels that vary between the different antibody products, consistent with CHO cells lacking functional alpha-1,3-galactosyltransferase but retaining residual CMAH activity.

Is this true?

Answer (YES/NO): NO